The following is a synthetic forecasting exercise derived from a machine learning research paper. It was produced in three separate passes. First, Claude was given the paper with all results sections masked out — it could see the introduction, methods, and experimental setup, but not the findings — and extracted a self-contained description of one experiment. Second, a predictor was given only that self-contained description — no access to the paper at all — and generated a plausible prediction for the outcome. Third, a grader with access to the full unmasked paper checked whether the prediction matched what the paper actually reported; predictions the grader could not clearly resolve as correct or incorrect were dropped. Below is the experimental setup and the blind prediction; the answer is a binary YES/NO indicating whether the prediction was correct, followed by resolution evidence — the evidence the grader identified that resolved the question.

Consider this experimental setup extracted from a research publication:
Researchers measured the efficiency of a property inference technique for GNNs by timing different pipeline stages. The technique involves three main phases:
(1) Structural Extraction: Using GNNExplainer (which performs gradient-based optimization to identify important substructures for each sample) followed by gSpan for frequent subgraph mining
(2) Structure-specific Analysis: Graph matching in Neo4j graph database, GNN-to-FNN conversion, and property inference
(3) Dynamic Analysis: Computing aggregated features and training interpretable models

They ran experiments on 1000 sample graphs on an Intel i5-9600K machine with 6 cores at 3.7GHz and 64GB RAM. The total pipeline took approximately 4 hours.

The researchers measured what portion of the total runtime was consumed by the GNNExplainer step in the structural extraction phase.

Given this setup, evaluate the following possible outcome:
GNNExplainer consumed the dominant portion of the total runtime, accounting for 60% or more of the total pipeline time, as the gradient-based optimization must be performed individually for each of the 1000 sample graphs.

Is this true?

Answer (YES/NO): NO